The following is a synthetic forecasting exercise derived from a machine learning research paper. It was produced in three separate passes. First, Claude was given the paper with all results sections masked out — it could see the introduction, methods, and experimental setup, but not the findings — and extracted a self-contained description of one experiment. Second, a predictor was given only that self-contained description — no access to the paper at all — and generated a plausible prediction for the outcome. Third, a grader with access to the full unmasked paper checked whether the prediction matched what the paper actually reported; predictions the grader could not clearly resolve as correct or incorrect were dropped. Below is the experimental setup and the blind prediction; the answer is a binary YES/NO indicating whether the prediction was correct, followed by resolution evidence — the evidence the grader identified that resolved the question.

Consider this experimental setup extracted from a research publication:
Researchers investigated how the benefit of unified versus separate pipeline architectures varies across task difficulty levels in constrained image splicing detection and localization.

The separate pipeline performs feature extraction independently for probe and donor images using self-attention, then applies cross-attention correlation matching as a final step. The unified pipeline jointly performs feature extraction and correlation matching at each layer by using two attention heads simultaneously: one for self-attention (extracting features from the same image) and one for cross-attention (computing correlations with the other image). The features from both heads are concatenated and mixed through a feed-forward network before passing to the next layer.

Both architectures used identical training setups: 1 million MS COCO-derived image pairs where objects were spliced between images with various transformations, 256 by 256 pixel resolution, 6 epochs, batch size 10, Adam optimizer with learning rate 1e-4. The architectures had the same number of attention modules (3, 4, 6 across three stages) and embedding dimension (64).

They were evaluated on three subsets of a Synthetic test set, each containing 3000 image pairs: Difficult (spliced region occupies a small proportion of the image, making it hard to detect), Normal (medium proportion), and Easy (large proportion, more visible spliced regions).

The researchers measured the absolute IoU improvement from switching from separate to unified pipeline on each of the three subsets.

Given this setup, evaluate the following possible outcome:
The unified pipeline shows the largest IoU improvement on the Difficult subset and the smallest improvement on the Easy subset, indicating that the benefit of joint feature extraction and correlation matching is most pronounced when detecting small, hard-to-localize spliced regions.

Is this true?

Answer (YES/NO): YES